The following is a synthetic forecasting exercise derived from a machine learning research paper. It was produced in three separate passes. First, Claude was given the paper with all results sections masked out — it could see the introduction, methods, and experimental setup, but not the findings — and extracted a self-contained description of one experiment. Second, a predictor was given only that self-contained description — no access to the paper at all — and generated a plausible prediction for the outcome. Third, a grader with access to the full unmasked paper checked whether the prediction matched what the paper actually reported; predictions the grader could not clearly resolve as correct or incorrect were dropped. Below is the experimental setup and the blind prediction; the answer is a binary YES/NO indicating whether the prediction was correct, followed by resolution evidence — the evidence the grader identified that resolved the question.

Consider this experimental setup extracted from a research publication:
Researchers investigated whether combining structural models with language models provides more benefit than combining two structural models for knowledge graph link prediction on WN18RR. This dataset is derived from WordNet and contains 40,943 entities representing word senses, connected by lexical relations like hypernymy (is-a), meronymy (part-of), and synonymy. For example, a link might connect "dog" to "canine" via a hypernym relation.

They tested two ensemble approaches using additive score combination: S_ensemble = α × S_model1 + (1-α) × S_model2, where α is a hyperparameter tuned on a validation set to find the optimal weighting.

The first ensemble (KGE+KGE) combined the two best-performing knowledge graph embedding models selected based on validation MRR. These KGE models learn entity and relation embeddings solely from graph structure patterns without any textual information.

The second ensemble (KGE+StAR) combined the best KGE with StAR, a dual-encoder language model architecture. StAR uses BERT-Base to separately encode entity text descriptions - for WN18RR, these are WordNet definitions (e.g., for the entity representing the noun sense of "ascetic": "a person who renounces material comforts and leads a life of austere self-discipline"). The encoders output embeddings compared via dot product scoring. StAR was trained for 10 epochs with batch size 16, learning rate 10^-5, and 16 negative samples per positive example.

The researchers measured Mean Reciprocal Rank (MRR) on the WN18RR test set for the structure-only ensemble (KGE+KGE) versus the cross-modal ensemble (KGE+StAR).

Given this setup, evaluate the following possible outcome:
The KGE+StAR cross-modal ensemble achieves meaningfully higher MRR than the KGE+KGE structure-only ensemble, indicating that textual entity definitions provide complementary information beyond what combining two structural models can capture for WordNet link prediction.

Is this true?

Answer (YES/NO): YES